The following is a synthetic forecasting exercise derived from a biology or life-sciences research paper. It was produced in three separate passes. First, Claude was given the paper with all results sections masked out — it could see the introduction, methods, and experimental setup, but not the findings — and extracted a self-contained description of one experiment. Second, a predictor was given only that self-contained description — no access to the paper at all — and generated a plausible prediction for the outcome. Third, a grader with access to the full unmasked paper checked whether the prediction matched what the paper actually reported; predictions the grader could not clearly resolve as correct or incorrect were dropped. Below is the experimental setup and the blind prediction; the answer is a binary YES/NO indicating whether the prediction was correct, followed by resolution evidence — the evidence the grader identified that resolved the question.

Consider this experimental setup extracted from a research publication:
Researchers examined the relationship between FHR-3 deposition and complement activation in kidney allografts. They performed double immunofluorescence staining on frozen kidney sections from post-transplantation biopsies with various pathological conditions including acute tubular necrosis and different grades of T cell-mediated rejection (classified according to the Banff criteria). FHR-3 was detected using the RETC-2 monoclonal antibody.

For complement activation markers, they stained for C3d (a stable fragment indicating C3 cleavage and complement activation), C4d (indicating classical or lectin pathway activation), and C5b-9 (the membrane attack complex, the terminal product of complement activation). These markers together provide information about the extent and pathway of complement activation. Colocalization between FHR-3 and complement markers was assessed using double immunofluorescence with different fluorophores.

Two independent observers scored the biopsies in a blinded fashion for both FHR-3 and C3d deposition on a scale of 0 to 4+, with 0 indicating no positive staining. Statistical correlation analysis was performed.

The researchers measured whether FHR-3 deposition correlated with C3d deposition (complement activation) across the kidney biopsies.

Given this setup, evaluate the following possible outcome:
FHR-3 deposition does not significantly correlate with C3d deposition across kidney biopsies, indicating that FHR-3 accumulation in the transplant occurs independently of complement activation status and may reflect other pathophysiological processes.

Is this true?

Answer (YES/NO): NO